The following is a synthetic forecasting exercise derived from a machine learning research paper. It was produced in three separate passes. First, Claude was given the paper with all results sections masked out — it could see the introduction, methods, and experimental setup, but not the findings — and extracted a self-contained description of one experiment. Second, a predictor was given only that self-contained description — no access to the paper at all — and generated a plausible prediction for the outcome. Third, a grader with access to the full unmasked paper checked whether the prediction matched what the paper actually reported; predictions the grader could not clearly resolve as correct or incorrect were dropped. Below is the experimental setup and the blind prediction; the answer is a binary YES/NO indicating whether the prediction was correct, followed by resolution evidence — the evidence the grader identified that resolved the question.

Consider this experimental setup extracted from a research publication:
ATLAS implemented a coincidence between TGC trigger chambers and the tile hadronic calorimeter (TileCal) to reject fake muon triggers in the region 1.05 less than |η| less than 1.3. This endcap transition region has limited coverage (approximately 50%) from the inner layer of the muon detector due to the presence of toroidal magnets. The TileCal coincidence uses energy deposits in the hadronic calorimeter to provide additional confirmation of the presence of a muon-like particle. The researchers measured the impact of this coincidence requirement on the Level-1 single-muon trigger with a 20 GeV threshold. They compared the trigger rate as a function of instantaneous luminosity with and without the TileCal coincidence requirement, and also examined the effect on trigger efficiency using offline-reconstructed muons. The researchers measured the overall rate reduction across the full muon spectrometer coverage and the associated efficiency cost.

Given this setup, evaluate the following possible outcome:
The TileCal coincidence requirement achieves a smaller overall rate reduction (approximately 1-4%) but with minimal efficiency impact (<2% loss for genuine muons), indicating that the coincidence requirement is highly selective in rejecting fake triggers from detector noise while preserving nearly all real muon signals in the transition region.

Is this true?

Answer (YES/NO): NO